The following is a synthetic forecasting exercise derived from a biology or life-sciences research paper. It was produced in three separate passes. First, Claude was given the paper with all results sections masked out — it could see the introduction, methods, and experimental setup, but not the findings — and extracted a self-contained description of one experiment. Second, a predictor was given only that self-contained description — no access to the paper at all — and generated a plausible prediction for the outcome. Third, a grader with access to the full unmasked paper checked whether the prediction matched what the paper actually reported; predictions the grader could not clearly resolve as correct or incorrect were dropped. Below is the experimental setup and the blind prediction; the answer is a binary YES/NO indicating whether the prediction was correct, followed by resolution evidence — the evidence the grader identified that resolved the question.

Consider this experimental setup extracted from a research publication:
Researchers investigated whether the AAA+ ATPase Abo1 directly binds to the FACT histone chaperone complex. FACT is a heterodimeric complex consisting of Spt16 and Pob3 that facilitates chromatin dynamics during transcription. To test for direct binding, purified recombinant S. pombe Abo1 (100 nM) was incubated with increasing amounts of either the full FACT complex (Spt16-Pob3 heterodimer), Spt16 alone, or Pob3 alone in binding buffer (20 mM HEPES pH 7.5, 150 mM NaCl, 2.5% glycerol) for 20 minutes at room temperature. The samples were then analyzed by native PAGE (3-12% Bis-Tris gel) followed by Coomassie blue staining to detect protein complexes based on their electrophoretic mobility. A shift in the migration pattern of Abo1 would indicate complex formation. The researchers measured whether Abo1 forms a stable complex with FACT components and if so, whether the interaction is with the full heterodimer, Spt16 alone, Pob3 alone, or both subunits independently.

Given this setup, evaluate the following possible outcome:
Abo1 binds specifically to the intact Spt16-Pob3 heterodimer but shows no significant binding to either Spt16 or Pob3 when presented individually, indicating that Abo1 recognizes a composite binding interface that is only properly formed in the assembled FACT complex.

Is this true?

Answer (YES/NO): NO